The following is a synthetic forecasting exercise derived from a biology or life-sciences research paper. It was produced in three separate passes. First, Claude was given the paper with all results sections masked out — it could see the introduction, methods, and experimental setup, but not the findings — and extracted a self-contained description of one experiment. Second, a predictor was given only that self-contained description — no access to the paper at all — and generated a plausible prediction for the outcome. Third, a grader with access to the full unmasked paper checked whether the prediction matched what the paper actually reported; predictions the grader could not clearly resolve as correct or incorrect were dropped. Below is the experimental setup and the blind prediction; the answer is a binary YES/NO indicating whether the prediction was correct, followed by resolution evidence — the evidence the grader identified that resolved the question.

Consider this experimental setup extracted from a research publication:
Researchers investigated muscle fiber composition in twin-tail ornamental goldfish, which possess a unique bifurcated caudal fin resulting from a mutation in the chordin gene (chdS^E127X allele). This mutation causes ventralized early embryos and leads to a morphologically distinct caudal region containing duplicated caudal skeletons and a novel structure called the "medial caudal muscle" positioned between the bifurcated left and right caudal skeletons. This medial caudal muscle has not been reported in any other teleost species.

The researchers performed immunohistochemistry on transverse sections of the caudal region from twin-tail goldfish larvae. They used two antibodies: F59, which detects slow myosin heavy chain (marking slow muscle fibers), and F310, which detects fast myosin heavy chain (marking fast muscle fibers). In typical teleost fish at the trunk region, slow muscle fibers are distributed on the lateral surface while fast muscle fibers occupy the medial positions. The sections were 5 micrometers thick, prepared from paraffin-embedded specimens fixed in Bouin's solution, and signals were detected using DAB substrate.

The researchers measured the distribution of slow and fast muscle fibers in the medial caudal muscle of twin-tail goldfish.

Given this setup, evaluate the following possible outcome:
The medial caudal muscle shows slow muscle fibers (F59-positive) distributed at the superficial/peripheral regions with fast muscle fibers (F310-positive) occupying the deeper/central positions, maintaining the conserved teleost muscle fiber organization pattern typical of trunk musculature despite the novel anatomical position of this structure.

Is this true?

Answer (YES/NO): NO